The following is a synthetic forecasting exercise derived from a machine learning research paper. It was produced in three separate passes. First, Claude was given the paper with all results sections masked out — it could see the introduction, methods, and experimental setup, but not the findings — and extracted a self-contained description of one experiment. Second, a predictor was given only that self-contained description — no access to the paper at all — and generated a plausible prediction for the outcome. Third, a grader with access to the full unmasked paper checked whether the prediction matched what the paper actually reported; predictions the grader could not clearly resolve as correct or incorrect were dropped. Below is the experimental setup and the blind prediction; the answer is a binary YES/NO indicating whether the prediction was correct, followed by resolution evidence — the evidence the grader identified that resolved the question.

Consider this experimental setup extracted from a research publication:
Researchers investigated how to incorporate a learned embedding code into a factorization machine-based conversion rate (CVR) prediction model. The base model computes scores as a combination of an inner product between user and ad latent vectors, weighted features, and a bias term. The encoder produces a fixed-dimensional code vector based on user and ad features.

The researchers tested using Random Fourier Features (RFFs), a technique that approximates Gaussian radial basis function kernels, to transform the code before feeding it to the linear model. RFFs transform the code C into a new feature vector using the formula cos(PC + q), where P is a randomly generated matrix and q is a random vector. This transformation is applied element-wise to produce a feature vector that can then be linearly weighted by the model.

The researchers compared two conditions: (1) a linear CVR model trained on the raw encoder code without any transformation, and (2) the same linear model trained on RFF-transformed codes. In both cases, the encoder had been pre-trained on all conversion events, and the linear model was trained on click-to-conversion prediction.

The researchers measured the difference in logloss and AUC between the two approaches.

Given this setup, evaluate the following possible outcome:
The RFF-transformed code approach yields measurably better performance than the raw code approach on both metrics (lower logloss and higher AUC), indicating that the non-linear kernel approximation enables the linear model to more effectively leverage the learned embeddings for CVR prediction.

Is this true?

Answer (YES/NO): YES